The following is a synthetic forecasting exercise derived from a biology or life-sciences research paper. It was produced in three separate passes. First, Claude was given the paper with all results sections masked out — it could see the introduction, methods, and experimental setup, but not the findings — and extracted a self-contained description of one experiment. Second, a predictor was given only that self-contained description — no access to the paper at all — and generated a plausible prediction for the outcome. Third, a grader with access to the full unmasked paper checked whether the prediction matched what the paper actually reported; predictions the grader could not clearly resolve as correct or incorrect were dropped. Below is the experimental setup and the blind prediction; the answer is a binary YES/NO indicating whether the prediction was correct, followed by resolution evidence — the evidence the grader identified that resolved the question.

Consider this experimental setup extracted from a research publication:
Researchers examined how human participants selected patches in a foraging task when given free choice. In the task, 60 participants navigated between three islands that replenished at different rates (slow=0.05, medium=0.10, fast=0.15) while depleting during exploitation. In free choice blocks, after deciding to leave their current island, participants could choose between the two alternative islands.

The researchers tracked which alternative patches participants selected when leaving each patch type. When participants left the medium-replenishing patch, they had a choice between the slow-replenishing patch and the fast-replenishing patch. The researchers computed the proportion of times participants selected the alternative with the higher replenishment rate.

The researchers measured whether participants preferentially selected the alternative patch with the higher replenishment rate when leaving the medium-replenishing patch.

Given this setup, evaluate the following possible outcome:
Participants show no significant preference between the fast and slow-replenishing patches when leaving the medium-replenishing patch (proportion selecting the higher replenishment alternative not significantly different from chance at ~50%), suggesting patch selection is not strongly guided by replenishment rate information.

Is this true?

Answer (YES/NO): NO